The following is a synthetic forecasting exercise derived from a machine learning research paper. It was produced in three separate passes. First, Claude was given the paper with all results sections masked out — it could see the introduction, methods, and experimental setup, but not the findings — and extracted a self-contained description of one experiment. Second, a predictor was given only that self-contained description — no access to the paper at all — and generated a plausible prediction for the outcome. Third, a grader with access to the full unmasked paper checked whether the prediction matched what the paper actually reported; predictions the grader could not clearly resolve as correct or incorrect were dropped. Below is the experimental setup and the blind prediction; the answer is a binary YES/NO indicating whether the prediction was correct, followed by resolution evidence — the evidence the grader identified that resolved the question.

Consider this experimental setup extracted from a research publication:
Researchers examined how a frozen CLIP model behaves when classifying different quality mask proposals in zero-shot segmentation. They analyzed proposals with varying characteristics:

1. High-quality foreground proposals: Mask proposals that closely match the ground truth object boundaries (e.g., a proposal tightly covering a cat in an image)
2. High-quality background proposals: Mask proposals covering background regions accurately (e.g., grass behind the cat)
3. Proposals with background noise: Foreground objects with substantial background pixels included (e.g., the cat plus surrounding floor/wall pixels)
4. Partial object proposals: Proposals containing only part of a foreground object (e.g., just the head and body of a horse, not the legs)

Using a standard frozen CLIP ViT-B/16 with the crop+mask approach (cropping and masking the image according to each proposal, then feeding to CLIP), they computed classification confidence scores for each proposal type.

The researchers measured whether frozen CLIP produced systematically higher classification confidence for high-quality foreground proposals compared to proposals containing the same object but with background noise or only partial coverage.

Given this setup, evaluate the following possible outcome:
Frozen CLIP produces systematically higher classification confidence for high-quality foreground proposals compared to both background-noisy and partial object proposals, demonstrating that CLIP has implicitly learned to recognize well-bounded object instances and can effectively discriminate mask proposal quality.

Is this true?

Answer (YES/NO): NO